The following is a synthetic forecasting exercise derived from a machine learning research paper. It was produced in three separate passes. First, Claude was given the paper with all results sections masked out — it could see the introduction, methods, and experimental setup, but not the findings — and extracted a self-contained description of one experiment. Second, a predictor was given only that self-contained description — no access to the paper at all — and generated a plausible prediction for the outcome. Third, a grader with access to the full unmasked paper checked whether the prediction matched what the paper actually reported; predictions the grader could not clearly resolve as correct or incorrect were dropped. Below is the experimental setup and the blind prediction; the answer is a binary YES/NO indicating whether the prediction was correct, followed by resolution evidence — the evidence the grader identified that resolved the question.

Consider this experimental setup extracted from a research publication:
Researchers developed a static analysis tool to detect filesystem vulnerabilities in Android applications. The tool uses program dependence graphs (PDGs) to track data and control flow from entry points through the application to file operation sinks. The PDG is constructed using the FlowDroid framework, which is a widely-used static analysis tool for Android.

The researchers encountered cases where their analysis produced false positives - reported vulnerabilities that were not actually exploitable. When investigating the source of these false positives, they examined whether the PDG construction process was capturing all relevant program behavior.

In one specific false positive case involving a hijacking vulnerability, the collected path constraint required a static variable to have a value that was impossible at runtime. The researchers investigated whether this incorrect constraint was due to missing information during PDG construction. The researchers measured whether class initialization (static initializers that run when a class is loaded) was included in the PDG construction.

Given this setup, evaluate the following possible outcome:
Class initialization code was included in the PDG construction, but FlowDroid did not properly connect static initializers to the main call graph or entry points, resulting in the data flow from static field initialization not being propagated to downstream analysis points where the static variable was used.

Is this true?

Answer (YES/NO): NO